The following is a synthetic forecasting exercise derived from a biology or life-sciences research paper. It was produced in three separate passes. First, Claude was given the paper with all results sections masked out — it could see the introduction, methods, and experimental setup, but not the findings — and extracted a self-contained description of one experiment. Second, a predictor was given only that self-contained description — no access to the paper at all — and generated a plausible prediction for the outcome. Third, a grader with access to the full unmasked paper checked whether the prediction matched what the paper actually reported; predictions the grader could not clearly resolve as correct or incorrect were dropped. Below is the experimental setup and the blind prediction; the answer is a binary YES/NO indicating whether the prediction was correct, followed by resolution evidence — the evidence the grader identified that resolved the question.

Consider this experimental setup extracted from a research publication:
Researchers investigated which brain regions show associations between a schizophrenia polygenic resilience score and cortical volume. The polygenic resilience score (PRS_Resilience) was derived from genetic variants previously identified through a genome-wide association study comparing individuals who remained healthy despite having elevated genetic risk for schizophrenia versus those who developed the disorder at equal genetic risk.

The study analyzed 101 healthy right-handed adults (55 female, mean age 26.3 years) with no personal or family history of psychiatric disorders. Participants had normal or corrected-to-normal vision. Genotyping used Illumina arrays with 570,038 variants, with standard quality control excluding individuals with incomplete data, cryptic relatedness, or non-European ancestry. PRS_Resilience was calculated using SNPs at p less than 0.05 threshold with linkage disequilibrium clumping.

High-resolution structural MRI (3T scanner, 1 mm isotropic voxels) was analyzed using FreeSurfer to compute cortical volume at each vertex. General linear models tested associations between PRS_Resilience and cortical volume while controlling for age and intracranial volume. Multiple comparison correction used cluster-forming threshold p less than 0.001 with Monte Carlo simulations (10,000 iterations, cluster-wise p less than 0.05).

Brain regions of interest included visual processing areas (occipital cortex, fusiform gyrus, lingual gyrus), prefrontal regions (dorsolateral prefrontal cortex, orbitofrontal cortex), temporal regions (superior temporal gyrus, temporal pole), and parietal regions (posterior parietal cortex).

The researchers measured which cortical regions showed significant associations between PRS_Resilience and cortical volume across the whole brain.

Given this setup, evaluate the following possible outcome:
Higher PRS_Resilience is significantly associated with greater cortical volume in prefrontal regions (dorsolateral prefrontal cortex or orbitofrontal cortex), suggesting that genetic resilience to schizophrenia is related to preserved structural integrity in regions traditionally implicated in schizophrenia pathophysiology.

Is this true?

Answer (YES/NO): NO